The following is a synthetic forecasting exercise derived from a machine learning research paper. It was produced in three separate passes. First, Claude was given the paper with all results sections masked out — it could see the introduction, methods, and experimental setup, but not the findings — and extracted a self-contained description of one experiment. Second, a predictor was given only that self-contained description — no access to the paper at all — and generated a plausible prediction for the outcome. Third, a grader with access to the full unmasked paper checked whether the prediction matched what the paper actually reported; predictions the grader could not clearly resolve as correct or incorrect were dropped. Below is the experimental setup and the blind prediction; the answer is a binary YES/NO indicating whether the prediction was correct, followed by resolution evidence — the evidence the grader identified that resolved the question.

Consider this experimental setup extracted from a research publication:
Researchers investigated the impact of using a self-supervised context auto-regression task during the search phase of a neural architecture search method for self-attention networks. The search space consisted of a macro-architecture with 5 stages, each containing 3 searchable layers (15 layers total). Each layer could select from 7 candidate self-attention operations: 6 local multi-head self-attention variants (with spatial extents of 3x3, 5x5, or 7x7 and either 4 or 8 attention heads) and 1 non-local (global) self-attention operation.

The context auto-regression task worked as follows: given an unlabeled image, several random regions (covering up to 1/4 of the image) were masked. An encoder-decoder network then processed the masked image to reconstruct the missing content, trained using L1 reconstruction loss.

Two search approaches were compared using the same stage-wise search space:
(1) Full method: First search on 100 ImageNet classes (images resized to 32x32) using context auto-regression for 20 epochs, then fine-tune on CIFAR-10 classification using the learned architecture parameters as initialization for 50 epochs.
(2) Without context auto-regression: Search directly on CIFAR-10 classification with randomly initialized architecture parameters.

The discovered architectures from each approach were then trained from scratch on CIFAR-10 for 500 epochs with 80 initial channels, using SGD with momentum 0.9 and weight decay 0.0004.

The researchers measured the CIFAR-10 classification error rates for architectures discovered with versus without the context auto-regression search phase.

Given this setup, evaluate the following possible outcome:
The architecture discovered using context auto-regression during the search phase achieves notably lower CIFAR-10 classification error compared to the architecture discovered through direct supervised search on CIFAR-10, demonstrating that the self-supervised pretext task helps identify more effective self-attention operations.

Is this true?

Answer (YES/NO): YES